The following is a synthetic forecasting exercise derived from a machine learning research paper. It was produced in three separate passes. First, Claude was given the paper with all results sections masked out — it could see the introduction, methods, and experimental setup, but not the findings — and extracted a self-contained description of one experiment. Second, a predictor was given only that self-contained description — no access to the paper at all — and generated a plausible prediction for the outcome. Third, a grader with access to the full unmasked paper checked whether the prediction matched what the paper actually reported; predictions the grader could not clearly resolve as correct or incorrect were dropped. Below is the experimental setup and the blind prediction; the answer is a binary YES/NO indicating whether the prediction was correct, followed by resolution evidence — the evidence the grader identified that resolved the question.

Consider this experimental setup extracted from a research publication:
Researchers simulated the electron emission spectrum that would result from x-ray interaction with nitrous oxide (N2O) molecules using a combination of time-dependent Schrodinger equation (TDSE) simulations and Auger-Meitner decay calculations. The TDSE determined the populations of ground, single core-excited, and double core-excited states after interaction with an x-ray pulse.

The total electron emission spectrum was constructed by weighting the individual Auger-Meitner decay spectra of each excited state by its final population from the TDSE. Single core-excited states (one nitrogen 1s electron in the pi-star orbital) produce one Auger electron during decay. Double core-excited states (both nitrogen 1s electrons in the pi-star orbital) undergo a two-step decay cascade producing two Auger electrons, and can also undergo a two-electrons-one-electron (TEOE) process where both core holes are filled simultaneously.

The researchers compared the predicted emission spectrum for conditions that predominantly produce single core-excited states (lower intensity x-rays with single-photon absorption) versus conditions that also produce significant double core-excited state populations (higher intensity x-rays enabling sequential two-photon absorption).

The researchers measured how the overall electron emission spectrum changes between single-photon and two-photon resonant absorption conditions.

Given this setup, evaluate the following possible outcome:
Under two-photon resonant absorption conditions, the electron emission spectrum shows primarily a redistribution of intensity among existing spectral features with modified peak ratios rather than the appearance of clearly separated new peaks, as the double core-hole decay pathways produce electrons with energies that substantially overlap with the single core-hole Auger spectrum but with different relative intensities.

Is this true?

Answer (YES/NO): NO